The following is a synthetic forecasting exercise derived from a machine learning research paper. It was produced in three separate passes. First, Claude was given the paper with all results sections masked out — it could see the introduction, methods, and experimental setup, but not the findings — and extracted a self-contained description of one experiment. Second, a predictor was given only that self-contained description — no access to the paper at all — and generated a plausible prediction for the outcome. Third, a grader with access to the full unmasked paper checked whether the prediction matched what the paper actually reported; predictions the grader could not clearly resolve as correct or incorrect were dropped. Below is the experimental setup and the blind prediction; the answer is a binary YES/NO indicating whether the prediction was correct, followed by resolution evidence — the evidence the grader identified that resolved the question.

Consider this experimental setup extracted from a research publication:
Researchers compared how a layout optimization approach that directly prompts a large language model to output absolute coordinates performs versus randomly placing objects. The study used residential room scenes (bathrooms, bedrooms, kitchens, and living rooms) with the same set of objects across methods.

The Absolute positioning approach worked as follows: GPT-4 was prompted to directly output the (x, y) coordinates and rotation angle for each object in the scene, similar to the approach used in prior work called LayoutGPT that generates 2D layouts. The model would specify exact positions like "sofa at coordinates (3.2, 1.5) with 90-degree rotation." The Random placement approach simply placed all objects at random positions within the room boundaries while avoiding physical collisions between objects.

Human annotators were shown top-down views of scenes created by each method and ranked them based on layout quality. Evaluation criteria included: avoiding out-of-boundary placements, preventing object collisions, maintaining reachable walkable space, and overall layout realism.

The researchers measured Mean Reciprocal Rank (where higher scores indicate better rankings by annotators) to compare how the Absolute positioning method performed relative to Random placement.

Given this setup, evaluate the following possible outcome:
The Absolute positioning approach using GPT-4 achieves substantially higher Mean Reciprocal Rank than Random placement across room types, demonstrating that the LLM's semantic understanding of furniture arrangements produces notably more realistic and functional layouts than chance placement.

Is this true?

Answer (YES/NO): NO